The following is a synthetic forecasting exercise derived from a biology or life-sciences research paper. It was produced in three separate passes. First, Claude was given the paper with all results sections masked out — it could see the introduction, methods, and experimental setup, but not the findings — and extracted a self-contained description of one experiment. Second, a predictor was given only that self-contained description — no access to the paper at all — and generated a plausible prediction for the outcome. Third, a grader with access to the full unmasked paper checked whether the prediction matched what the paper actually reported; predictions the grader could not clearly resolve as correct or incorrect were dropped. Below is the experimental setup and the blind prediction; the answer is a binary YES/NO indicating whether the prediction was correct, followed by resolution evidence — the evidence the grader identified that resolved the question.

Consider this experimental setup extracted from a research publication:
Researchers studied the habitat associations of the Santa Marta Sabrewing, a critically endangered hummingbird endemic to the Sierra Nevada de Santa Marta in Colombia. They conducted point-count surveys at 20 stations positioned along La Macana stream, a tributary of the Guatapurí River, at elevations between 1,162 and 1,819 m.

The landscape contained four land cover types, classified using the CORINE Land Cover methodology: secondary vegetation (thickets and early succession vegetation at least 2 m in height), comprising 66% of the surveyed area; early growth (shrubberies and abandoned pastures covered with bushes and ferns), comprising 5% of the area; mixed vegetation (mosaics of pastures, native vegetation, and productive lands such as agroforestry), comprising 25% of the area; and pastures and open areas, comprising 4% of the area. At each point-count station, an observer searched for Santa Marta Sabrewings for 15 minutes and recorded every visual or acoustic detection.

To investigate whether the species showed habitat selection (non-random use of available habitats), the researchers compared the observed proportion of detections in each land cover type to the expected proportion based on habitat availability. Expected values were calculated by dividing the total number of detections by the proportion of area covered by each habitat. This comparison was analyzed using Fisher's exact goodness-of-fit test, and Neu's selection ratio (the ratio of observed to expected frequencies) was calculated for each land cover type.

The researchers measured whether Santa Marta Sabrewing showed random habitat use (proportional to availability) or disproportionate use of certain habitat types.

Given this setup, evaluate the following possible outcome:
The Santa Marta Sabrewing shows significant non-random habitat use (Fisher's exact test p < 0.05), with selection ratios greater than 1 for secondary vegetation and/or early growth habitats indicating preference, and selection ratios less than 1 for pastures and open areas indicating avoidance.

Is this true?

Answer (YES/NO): NO